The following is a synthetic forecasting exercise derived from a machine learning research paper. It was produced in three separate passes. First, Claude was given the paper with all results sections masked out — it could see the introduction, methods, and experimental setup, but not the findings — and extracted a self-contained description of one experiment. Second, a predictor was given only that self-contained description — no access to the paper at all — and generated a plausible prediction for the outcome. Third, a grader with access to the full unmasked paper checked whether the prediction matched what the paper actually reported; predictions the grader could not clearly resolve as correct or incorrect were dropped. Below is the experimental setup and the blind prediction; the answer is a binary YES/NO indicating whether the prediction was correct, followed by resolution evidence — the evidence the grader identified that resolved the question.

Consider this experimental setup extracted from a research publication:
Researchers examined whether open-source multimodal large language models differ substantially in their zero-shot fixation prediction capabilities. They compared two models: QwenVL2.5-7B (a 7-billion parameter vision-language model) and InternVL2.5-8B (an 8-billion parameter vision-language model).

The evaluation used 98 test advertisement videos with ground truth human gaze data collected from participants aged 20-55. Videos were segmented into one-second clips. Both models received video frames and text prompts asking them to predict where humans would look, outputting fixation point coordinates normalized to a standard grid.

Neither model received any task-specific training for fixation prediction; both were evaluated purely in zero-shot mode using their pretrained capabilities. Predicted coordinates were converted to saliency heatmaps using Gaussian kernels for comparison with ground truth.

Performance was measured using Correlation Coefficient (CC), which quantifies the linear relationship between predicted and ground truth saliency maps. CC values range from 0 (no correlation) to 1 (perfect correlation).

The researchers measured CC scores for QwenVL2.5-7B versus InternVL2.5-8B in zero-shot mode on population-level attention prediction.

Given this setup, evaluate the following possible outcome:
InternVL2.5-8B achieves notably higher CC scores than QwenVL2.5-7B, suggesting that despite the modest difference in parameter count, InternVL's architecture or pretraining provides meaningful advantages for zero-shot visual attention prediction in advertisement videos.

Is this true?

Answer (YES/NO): NO